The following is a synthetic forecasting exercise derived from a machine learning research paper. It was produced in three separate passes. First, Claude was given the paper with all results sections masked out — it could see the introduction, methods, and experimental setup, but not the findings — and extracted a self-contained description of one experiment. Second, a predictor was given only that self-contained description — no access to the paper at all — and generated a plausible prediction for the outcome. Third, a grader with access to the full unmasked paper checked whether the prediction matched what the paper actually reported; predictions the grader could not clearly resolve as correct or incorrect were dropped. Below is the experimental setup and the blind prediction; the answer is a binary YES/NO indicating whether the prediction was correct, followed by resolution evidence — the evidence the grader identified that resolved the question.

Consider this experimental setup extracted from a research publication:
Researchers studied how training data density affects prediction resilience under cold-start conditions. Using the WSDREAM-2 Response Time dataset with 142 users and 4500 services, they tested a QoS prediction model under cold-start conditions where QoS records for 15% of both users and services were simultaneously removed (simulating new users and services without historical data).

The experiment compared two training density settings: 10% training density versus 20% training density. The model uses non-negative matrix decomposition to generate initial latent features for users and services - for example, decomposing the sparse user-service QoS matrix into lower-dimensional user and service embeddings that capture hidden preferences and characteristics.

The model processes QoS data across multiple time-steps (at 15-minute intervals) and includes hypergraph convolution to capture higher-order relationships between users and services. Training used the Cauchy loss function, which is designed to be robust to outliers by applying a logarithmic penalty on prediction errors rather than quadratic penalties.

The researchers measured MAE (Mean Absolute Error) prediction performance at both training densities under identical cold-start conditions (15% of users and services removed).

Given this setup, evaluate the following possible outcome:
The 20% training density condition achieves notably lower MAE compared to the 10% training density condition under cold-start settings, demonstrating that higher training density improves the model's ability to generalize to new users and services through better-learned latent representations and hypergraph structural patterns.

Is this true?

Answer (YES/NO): YES